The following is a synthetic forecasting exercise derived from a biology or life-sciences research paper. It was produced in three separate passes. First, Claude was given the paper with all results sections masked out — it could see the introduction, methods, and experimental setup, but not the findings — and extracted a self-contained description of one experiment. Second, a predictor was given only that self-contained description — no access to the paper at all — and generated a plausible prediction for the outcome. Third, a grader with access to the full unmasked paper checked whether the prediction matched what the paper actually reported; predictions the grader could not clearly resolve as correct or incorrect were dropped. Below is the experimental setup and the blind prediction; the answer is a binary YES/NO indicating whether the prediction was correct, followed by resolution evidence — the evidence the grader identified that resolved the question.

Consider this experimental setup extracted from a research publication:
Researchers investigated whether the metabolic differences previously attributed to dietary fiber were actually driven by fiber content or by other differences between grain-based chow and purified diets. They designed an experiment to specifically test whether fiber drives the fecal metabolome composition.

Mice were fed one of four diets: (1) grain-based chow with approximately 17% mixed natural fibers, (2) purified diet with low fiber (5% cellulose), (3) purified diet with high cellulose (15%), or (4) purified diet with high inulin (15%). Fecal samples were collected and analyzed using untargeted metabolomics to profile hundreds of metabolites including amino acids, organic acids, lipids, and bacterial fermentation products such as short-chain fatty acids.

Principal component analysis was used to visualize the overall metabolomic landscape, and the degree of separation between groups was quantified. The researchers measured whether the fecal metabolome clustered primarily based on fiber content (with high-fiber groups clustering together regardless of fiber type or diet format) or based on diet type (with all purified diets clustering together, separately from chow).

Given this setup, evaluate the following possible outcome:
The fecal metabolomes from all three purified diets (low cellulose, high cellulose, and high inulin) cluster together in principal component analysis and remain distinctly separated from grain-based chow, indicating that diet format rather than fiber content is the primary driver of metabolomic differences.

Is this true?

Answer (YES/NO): YES